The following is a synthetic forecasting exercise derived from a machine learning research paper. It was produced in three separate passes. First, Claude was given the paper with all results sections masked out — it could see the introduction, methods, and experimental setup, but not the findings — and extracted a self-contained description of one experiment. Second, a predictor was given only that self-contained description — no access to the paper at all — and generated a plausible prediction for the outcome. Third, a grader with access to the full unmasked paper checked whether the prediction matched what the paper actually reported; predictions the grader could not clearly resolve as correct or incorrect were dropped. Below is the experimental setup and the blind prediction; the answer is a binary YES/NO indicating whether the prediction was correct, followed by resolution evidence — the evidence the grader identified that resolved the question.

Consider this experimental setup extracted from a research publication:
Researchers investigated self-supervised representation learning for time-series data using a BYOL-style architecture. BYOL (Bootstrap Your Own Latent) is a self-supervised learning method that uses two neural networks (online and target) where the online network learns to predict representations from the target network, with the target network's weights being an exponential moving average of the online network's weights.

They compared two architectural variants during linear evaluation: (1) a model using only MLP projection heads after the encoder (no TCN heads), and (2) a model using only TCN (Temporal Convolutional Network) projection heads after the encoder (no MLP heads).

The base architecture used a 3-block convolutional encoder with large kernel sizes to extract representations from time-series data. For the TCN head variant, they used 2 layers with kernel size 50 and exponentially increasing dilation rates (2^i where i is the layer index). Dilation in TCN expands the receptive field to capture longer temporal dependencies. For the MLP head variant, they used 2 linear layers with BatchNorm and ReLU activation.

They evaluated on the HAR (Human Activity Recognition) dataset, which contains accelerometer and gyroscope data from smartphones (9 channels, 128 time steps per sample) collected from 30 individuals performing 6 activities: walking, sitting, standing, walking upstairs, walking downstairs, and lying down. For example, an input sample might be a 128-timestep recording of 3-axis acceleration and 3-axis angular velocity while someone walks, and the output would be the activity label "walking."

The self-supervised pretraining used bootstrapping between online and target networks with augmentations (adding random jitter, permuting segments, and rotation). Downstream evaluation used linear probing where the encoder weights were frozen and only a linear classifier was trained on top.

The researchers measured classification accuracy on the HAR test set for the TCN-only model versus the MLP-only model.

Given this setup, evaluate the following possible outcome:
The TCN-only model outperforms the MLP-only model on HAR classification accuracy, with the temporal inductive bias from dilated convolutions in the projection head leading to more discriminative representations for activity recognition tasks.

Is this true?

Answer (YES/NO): YES